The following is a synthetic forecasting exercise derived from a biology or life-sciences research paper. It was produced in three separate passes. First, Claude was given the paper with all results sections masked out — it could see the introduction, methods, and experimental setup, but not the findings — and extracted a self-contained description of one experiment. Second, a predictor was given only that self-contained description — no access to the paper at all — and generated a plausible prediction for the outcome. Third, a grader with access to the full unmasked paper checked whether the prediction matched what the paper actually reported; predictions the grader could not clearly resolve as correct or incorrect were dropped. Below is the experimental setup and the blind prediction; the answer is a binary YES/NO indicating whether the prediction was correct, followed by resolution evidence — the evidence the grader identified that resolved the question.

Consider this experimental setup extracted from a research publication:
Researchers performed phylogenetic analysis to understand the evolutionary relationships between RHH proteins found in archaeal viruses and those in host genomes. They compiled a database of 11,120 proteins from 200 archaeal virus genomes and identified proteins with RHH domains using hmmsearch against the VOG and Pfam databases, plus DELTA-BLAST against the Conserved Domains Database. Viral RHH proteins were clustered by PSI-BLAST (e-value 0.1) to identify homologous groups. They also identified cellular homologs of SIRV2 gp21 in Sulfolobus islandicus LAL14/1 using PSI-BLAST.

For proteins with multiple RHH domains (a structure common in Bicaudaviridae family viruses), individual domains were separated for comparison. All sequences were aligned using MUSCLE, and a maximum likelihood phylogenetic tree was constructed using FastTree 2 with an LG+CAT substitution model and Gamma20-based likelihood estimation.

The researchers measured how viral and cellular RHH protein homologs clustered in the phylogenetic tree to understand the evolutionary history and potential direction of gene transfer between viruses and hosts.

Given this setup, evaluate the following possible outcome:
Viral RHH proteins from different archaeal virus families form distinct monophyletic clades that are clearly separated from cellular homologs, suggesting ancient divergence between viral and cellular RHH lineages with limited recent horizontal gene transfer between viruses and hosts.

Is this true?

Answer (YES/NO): NO